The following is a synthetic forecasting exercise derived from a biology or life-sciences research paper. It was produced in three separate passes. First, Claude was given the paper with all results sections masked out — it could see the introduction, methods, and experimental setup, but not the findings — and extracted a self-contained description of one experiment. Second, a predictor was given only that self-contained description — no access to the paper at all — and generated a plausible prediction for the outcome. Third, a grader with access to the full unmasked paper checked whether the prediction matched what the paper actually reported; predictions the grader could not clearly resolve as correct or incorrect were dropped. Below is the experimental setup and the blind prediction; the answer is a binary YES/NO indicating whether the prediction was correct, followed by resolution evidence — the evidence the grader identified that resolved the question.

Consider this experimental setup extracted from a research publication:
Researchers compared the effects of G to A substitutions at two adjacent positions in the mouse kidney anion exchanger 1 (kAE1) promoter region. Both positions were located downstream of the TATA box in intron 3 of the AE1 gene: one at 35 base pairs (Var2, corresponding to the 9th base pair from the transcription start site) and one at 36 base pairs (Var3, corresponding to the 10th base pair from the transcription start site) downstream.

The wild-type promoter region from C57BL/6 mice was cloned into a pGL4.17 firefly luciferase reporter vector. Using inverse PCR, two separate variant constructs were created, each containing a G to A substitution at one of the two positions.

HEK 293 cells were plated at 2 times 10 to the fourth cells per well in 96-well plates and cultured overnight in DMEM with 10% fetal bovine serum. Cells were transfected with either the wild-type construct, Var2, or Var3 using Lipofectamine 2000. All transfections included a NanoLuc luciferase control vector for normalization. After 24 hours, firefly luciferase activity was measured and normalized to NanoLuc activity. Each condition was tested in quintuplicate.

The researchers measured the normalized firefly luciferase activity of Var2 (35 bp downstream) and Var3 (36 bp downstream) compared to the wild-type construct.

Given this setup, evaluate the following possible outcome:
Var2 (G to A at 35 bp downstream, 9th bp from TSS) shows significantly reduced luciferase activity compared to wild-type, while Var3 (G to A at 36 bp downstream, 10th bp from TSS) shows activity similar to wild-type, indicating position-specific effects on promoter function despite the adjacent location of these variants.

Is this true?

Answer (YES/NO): NO